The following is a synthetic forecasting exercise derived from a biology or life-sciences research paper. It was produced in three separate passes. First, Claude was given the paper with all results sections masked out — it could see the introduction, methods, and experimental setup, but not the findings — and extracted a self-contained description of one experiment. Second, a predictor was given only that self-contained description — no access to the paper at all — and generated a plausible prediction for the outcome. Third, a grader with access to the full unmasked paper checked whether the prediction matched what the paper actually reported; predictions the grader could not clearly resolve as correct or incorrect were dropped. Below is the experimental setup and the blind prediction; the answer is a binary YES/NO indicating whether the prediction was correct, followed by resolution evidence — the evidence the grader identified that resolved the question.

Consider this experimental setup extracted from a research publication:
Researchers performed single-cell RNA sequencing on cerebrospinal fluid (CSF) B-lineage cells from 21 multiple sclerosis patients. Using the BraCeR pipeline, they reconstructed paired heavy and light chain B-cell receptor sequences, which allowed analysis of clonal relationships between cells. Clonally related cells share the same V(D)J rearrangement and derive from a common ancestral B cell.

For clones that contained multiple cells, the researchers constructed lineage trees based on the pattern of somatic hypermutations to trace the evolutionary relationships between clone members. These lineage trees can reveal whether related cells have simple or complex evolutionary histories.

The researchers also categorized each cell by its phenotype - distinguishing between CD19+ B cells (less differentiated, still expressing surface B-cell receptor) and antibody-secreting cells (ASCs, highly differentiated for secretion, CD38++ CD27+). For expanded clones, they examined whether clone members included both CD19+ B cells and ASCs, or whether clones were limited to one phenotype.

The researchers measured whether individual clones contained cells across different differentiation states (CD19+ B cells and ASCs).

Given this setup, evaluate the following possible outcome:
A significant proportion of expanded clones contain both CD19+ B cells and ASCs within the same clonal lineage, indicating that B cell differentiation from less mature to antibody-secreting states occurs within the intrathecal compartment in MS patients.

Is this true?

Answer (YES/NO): YES